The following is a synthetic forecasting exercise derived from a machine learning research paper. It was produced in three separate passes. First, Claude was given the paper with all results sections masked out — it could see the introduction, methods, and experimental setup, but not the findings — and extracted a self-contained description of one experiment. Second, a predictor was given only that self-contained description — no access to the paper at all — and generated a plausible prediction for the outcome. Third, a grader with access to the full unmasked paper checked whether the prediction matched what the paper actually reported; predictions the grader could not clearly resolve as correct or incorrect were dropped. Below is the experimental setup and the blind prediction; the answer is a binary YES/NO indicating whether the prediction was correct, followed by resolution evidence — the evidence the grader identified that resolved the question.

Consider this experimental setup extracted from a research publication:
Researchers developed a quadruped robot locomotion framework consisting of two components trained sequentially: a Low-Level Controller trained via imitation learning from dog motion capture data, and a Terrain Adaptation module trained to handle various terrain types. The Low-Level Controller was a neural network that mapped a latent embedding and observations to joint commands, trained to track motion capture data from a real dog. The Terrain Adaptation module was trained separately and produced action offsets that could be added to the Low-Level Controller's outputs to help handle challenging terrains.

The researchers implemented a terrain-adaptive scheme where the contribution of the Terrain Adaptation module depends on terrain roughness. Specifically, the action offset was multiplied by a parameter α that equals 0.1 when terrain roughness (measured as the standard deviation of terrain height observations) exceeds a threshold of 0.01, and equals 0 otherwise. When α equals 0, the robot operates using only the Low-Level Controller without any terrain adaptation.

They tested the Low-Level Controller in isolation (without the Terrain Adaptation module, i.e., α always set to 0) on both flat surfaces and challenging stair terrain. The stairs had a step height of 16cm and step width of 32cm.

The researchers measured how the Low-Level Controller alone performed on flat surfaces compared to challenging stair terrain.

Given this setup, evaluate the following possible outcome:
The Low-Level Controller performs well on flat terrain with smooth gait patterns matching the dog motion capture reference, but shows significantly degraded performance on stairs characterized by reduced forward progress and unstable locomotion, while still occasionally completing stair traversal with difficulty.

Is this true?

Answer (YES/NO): YES